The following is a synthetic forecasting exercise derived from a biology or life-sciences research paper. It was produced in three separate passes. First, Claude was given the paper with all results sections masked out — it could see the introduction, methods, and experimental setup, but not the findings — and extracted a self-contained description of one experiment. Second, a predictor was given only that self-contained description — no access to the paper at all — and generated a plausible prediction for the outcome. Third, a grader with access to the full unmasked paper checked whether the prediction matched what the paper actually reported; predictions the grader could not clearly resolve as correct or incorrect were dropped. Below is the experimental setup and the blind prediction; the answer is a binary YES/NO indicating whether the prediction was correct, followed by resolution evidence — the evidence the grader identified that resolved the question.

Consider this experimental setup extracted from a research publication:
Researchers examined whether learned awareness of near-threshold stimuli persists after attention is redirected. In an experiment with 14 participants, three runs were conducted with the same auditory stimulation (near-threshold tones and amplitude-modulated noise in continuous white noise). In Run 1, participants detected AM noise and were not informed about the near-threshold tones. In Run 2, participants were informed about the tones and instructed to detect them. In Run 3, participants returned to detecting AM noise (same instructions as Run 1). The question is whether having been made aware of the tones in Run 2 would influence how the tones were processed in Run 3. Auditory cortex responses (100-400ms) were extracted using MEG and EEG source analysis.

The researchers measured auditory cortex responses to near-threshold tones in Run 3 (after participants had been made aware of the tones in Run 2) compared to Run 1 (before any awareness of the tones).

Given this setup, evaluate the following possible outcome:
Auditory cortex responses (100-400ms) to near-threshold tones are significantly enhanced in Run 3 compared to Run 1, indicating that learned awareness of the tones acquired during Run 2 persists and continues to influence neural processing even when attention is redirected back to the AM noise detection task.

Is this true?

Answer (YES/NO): NO